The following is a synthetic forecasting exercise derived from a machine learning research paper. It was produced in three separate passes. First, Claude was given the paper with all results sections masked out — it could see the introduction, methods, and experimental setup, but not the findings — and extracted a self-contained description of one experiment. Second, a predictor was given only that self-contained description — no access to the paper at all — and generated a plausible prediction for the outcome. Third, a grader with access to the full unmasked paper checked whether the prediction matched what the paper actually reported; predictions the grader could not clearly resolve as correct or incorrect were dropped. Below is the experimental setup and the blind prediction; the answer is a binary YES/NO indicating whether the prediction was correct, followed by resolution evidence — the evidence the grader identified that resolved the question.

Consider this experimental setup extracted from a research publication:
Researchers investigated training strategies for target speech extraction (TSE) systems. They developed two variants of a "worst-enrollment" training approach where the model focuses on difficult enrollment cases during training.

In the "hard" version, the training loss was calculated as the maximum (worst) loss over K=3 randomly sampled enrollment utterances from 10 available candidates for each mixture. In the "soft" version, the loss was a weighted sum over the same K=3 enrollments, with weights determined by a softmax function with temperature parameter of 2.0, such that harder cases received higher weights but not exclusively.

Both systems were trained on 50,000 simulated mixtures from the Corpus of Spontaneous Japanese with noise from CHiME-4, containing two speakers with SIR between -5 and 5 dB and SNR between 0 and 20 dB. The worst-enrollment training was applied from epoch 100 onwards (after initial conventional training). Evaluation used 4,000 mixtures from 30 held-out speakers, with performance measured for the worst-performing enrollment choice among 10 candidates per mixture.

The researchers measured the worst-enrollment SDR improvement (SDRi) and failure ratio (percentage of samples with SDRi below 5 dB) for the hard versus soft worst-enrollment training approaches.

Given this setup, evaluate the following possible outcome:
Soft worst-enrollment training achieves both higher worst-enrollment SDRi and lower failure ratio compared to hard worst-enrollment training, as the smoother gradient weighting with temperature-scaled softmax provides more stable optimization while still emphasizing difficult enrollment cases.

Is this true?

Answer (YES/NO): YES